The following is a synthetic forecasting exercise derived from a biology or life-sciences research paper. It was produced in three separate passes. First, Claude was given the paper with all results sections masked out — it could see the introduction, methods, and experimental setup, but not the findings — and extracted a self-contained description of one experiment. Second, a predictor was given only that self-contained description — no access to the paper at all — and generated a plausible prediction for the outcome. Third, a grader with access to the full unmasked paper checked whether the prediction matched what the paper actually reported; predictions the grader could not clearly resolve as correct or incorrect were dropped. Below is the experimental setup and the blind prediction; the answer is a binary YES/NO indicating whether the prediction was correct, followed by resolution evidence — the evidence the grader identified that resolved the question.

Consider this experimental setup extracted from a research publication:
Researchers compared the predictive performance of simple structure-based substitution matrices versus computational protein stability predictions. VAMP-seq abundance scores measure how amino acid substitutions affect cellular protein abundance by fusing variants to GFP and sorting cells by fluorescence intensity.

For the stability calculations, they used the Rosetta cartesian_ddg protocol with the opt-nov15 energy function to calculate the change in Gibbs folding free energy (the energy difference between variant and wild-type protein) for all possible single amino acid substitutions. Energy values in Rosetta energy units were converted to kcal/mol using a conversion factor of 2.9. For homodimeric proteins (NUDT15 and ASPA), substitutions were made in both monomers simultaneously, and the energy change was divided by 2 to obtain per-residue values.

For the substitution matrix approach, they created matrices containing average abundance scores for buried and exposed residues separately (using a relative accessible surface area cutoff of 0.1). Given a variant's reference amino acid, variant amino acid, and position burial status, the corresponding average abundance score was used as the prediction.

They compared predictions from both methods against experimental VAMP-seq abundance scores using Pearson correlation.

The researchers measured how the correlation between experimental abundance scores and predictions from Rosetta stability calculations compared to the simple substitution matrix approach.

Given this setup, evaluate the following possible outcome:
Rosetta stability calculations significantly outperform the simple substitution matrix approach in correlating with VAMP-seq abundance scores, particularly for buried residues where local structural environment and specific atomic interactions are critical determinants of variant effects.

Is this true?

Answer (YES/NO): NO